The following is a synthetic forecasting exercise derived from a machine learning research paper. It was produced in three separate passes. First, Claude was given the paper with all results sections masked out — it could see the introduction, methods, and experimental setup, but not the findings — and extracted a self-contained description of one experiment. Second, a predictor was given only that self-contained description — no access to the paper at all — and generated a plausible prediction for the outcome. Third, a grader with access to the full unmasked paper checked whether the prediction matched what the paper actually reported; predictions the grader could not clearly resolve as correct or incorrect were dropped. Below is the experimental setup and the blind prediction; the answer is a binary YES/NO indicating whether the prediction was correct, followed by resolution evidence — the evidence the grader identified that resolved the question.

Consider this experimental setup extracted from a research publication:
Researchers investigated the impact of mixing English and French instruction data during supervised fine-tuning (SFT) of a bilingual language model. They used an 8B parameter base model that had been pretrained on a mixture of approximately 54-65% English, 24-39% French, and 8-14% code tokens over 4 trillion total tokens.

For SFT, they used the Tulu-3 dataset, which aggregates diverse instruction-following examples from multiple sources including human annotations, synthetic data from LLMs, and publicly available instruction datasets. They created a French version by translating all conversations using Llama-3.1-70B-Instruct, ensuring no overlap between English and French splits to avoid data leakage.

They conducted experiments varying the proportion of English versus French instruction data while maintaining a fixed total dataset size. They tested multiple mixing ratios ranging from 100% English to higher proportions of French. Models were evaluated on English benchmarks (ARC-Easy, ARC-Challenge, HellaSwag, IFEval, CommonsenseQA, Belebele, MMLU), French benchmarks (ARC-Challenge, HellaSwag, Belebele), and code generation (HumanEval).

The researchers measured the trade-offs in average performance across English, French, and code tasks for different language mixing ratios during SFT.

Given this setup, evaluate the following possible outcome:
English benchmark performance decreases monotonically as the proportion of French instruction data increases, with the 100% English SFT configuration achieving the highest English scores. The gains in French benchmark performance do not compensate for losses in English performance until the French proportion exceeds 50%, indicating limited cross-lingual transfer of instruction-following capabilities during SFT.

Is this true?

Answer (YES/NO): NO